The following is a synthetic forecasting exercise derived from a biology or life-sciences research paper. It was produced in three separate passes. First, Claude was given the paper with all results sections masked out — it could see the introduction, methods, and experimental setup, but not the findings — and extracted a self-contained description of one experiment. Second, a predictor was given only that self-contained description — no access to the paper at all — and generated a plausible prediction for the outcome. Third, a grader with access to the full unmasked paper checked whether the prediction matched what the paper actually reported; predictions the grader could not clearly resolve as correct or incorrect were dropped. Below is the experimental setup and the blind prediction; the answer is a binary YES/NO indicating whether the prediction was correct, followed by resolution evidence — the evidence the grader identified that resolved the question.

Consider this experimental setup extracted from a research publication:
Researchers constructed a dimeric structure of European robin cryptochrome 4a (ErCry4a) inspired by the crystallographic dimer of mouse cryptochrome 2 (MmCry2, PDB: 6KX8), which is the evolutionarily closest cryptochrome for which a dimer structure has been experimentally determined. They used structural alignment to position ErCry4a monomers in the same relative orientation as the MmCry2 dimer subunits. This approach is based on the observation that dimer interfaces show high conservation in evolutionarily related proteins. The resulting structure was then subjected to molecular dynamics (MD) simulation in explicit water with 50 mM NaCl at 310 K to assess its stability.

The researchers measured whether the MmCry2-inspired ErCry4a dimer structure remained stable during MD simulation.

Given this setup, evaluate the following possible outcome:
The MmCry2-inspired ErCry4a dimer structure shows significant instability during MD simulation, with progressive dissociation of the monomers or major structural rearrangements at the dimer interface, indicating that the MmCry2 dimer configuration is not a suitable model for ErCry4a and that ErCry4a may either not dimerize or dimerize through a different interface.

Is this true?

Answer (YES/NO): NO